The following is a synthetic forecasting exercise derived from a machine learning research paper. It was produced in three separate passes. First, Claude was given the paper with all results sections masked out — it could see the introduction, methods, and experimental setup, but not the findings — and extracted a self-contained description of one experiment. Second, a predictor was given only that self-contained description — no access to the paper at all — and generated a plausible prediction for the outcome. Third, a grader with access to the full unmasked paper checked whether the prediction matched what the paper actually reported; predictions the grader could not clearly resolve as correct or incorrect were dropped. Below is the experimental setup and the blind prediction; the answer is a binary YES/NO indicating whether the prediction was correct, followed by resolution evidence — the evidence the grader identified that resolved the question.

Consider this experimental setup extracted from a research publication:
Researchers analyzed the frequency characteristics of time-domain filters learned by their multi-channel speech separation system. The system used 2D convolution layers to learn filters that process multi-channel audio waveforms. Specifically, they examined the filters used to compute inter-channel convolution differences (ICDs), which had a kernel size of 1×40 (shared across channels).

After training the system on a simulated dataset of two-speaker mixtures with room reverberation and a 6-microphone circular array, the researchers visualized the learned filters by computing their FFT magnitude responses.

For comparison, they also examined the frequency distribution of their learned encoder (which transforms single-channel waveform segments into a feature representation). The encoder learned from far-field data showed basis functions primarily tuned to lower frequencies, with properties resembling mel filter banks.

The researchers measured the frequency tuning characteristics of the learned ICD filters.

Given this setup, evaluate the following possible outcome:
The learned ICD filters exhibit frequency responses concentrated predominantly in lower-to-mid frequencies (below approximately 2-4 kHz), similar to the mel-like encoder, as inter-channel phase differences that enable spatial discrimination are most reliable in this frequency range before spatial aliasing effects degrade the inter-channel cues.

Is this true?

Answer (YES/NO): YES